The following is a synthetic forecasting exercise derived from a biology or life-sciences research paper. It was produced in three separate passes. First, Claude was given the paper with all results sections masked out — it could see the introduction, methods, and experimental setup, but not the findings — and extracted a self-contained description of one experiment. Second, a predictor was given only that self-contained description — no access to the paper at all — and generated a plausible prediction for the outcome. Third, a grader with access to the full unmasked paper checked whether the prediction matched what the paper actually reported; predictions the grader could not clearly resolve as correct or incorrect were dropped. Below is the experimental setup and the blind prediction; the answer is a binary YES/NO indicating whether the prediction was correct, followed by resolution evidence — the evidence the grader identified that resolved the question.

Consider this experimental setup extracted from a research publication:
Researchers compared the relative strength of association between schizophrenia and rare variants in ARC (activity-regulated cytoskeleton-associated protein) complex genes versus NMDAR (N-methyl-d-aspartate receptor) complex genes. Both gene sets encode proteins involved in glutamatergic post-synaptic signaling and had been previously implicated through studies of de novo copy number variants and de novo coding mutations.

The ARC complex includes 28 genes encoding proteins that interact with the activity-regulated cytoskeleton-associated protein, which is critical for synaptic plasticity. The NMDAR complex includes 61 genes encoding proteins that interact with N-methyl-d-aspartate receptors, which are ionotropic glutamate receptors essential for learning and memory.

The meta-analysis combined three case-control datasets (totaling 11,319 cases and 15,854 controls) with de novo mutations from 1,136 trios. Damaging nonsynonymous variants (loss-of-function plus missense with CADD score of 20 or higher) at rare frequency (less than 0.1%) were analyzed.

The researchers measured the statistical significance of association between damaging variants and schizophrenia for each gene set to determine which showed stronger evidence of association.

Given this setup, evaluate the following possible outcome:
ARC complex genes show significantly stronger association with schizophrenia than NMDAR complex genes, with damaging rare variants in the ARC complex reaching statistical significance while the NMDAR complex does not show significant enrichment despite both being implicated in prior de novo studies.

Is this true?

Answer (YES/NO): NO